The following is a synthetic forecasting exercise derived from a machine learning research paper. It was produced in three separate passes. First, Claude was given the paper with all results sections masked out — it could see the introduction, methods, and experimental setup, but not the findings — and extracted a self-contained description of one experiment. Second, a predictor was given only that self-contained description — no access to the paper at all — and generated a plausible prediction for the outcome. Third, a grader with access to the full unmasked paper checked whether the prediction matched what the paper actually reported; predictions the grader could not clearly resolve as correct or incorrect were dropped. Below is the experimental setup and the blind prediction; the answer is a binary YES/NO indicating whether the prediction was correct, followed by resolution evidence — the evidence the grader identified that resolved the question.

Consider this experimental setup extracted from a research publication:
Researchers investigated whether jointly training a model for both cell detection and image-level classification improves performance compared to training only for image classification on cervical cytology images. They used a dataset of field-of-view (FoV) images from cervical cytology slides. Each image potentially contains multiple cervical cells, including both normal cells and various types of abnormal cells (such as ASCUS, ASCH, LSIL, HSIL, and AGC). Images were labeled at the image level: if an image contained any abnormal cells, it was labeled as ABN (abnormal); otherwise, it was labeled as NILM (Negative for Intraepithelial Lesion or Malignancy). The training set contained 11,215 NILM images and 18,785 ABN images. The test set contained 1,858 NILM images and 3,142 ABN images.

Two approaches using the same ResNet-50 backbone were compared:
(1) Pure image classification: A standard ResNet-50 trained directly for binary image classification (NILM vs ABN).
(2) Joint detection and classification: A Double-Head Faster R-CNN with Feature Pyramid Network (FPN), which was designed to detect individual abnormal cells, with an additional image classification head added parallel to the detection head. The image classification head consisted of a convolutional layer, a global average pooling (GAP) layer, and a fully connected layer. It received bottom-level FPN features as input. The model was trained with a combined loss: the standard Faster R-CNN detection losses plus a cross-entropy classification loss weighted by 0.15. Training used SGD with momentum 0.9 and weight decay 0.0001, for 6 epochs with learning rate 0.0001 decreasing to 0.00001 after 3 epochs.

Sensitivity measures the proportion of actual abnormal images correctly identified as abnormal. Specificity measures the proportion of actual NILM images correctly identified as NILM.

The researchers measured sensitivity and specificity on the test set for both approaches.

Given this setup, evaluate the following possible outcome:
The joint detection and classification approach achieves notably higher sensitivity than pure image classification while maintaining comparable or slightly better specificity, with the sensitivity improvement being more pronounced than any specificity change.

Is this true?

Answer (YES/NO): NO